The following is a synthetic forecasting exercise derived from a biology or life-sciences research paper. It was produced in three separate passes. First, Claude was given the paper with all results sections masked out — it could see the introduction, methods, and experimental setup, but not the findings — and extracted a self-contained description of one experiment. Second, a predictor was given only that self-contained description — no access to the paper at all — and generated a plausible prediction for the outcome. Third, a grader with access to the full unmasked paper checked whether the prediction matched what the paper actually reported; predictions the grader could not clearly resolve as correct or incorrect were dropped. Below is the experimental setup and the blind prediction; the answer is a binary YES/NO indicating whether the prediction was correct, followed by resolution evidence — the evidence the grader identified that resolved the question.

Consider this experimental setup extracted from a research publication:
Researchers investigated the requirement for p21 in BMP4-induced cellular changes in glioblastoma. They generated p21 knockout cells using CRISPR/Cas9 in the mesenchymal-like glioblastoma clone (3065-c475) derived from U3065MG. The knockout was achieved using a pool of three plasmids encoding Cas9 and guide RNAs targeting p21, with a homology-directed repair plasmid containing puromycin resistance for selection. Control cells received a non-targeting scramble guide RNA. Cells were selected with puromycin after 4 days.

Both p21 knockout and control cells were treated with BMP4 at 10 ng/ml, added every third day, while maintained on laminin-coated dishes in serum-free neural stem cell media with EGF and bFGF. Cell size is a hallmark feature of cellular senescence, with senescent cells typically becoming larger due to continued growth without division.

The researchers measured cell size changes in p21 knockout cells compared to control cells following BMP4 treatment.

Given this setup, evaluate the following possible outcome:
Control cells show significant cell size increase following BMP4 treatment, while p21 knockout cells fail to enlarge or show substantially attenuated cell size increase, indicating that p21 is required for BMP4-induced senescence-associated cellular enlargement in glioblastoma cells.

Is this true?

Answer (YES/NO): YES